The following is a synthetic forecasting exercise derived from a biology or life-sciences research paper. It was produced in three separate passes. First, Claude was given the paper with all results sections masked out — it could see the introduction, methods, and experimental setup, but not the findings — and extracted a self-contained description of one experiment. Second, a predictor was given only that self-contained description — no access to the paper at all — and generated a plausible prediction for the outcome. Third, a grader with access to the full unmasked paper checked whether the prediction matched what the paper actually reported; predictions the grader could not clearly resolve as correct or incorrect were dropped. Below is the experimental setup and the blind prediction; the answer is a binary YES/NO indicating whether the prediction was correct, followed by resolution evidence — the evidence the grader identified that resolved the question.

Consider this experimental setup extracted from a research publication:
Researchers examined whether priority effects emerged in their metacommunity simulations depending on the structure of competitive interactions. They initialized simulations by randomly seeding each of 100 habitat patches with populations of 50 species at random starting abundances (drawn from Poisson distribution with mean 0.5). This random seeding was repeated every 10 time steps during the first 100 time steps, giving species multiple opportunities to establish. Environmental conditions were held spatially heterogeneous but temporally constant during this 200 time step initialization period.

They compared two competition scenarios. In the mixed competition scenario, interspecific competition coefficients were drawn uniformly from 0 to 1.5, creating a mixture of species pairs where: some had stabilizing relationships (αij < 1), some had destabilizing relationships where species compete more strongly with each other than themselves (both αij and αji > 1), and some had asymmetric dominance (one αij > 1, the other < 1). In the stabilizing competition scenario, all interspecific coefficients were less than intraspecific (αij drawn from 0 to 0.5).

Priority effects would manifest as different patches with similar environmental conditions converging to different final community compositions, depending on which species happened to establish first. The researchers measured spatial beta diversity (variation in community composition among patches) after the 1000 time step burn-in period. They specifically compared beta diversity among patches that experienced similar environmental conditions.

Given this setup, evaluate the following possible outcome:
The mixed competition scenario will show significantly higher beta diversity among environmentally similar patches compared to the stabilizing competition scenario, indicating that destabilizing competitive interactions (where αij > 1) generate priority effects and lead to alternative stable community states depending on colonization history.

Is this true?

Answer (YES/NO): YES